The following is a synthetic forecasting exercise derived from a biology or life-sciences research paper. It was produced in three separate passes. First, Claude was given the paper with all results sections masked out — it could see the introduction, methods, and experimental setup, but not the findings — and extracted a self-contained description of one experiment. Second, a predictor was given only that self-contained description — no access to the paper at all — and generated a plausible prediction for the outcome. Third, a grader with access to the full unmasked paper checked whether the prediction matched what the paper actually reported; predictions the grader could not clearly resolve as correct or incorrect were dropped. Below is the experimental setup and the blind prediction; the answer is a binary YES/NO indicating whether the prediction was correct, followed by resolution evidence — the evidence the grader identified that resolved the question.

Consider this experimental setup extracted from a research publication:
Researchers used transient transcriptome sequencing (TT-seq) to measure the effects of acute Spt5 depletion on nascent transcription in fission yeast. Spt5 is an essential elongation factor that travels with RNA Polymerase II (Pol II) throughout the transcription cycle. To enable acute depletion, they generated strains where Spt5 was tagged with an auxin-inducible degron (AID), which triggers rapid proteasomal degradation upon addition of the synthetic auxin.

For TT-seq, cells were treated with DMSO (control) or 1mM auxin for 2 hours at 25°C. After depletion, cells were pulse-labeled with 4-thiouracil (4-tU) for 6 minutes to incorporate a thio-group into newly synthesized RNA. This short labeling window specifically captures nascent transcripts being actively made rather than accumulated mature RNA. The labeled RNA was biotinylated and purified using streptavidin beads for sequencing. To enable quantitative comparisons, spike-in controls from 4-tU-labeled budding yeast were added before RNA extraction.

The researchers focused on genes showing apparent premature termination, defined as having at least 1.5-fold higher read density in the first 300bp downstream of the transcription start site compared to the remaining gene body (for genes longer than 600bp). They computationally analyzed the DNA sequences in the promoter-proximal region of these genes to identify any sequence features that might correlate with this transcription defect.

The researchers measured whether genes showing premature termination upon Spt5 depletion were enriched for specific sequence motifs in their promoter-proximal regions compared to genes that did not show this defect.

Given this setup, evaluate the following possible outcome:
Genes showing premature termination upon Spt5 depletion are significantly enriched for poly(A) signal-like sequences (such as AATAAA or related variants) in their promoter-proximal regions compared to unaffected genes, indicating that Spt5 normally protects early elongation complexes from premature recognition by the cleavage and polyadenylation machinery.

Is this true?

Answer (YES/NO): NO